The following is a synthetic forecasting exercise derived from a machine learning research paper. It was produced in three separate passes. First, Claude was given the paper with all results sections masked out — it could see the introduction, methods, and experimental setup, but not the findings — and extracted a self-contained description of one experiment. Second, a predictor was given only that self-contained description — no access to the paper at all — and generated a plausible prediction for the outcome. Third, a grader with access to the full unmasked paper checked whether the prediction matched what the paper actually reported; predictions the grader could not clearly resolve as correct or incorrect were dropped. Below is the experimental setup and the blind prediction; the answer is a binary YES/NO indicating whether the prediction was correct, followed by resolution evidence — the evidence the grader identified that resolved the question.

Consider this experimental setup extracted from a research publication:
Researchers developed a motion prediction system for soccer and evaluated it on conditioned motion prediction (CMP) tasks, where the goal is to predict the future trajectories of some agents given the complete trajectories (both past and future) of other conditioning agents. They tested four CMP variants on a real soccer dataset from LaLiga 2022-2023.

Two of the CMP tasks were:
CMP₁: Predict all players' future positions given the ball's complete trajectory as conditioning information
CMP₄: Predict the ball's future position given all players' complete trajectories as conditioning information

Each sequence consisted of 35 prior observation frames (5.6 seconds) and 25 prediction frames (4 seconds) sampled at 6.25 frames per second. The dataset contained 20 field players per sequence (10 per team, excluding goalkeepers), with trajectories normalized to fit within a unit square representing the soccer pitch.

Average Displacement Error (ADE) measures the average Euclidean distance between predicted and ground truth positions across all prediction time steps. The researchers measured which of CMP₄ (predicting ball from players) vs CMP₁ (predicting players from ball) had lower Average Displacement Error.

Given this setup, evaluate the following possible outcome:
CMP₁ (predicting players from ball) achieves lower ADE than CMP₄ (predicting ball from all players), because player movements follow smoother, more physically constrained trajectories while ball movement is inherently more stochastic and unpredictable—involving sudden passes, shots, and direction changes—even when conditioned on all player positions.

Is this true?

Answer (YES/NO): YES